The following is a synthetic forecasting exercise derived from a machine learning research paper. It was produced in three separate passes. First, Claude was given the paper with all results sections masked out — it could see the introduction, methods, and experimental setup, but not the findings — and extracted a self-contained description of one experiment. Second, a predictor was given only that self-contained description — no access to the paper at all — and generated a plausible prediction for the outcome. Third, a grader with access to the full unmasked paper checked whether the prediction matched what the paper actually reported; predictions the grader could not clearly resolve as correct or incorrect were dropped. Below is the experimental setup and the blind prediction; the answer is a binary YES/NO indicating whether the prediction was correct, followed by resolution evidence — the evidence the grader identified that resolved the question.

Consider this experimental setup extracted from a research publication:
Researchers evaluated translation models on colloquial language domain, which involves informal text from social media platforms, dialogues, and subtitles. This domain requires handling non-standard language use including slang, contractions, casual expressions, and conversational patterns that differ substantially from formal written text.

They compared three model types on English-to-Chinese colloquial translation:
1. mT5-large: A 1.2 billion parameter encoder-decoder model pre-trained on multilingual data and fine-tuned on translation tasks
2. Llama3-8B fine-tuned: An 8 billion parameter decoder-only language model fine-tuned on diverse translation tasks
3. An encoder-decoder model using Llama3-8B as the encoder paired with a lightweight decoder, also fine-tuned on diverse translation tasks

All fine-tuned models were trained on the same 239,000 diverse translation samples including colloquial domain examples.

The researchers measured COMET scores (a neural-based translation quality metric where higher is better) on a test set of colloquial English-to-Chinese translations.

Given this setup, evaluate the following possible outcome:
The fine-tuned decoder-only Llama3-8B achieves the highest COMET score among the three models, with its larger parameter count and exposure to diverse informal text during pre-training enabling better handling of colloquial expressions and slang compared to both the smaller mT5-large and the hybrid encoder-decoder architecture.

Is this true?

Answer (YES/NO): NO